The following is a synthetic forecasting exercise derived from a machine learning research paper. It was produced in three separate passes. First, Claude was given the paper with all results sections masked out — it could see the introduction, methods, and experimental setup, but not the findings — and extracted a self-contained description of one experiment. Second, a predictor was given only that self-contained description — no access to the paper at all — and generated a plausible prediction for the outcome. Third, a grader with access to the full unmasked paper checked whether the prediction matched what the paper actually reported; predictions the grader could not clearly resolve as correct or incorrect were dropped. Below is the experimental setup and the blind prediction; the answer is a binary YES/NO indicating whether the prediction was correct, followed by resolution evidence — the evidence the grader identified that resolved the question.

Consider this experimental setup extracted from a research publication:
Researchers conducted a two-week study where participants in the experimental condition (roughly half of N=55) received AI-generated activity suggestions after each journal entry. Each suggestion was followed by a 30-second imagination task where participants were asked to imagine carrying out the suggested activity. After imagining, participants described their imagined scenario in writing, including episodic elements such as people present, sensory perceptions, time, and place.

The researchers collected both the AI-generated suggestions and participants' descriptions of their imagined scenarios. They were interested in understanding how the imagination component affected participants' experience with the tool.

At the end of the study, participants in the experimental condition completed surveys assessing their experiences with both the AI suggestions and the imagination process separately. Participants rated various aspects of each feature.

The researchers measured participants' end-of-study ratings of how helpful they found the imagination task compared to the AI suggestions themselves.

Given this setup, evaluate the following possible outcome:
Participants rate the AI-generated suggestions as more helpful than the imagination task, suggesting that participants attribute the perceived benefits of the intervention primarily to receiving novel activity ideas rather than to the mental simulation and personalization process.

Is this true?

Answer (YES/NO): YES